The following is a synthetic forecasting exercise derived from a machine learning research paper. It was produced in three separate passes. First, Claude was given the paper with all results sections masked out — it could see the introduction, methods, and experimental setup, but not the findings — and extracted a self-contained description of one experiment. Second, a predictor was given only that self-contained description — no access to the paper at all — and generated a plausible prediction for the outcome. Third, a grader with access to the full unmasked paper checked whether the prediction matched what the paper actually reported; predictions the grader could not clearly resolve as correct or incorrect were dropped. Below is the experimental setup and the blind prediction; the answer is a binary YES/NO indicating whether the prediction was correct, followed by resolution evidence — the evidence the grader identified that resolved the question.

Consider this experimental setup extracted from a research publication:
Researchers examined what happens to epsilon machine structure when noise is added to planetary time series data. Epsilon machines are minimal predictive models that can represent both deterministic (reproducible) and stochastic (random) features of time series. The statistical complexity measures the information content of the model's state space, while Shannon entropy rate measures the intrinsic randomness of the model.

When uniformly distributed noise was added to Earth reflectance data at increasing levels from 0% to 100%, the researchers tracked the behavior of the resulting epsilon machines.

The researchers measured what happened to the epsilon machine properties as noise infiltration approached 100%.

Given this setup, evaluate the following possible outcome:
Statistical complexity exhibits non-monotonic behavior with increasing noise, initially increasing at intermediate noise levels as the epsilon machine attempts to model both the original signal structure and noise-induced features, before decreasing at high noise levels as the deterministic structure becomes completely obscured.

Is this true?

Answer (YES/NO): NO